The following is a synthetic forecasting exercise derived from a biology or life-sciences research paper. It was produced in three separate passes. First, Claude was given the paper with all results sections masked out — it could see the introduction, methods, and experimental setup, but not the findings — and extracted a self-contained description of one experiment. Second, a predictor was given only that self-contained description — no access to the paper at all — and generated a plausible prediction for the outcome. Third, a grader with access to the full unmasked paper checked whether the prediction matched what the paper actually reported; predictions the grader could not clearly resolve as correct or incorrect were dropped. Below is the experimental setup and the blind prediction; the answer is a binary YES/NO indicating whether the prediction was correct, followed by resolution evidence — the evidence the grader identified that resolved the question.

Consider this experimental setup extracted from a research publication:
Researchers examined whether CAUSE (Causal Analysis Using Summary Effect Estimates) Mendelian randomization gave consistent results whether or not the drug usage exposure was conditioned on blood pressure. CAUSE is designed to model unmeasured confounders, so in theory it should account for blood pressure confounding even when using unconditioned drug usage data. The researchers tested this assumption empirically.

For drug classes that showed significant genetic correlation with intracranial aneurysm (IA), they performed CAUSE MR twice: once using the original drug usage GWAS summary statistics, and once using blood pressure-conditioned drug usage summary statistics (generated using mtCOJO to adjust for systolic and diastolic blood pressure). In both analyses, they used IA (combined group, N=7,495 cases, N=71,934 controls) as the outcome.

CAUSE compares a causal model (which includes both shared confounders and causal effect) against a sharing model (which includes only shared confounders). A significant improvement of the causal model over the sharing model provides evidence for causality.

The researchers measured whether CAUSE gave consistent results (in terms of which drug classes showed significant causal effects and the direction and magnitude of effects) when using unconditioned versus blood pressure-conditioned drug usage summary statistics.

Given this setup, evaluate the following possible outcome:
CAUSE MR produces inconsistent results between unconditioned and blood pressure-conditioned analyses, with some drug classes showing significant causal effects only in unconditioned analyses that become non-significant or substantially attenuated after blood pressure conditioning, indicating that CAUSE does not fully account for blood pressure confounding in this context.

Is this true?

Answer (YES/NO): YES